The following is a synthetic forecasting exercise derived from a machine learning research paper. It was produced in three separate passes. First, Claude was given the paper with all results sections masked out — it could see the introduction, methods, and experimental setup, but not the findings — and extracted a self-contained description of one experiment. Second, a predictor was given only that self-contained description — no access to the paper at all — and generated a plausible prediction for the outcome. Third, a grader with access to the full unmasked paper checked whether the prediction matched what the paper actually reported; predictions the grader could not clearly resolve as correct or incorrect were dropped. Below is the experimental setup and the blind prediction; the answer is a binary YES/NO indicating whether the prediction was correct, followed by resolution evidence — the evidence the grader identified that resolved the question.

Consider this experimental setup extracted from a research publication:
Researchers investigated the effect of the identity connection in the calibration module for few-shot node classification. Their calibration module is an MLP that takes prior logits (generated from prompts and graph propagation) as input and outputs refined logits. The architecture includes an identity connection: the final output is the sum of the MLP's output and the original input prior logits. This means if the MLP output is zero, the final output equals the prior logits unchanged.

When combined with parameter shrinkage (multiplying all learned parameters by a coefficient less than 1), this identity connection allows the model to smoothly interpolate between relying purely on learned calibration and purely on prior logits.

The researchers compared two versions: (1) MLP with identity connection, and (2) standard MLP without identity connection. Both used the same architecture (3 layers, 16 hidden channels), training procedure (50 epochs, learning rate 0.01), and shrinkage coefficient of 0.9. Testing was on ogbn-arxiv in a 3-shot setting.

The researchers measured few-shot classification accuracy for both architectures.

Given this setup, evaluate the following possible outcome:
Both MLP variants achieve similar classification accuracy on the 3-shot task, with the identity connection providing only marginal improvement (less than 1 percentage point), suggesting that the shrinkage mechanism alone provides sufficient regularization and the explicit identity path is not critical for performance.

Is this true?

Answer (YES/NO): NO